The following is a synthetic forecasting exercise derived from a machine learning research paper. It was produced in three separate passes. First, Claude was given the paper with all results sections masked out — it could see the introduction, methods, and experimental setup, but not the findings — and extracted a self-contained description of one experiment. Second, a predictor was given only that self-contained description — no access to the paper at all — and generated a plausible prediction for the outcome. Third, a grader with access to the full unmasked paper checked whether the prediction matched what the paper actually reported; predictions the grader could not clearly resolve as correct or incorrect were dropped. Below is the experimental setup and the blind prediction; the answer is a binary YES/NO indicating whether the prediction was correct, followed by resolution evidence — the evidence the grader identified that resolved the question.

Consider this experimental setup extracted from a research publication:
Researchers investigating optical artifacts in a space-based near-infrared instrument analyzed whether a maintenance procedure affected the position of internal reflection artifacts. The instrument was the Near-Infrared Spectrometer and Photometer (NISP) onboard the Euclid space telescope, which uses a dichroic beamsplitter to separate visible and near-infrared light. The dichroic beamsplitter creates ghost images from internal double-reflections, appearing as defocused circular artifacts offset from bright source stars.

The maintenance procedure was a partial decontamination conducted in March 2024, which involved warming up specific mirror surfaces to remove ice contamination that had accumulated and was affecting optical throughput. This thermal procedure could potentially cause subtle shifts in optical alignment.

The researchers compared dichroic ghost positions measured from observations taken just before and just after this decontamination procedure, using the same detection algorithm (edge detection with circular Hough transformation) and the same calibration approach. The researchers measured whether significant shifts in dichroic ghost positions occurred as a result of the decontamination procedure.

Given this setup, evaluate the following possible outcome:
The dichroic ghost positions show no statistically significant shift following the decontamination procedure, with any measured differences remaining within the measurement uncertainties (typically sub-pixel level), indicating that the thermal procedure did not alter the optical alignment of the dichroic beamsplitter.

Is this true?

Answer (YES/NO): YES